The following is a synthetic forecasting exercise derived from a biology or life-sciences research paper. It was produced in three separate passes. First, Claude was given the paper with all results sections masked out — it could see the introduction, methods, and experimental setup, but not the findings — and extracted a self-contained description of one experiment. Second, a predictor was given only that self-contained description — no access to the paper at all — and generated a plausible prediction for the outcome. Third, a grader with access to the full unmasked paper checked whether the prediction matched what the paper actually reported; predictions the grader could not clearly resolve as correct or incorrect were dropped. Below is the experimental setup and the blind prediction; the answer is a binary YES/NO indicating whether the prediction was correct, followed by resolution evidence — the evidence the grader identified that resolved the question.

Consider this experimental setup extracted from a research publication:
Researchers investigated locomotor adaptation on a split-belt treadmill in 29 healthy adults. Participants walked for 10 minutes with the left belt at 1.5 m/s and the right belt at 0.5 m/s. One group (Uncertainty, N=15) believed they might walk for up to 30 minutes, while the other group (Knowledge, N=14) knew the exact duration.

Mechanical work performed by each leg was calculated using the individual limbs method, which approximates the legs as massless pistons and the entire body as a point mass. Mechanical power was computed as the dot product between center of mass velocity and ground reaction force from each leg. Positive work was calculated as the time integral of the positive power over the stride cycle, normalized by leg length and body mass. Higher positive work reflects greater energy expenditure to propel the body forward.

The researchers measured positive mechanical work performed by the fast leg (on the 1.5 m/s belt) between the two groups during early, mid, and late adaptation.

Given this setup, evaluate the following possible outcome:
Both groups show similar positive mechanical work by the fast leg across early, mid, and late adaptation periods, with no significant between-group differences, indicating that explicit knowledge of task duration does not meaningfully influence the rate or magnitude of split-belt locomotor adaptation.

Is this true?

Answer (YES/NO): NO